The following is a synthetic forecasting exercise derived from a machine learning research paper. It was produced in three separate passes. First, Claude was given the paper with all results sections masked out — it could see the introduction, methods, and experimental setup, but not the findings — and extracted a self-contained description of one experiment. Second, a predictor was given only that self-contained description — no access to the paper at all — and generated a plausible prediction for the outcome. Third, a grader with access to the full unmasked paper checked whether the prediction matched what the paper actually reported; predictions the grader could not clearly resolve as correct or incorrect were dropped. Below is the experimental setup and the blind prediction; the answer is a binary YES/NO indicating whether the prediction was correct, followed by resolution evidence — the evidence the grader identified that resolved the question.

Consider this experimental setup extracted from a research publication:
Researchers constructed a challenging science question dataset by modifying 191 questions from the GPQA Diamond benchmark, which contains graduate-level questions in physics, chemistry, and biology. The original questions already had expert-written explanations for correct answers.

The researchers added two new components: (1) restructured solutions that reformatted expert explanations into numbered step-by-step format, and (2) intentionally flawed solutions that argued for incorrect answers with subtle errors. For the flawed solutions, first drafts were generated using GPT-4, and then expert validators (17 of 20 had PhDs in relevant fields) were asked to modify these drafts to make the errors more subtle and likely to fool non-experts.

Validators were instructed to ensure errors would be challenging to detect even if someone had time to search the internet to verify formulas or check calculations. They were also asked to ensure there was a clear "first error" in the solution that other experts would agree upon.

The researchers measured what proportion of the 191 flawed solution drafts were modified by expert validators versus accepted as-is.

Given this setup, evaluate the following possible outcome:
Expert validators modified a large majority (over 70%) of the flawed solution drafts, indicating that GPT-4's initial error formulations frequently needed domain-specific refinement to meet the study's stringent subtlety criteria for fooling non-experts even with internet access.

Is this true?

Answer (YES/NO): YES